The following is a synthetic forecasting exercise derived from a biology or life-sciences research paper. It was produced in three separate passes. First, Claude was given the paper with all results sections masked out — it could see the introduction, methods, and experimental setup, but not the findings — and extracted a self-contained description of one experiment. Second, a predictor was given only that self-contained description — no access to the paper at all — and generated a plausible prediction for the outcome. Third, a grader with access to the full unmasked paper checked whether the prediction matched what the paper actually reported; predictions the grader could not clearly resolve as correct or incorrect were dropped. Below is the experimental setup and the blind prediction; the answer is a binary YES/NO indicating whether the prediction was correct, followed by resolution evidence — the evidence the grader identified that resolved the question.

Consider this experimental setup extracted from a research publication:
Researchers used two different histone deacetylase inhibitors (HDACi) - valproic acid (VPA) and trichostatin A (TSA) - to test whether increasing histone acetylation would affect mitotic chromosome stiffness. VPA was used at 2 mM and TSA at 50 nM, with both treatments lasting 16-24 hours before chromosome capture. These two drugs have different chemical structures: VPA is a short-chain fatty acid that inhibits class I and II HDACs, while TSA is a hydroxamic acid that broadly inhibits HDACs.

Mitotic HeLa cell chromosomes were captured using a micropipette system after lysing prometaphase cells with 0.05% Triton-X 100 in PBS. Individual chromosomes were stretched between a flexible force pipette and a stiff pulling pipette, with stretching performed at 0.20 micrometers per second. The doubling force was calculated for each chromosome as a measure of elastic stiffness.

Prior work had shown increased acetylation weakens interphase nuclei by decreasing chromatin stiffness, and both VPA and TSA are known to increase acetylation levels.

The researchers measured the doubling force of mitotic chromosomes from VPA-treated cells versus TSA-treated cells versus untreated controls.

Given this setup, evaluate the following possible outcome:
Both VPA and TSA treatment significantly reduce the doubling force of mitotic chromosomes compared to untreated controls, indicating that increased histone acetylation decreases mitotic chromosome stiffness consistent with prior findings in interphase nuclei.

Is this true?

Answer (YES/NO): NO